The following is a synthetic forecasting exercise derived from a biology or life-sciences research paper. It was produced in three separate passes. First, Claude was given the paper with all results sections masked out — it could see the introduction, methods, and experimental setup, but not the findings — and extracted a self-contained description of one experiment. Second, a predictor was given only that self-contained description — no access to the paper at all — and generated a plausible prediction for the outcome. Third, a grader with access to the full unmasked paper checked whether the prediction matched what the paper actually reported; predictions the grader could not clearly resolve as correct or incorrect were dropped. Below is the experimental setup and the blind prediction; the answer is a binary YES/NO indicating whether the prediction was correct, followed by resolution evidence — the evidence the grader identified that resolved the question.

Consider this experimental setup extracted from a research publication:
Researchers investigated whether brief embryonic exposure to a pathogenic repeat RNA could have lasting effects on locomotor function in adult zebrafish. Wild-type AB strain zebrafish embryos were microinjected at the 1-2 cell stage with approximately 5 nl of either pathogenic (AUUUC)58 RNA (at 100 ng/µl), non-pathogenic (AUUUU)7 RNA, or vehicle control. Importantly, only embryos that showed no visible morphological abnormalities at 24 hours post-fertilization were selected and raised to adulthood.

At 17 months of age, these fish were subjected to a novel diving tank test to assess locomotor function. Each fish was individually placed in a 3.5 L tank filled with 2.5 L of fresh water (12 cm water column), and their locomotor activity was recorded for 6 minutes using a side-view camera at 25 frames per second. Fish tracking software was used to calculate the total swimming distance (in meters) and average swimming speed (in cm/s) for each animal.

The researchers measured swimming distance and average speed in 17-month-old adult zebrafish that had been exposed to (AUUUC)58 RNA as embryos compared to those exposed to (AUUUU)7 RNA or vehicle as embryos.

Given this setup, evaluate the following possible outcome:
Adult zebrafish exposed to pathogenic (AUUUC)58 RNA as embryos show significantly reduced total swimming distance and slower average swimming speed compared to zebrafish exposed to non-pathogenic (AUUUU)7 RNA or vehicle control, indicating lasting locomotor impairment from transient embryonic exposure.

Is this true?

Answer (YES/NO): YES